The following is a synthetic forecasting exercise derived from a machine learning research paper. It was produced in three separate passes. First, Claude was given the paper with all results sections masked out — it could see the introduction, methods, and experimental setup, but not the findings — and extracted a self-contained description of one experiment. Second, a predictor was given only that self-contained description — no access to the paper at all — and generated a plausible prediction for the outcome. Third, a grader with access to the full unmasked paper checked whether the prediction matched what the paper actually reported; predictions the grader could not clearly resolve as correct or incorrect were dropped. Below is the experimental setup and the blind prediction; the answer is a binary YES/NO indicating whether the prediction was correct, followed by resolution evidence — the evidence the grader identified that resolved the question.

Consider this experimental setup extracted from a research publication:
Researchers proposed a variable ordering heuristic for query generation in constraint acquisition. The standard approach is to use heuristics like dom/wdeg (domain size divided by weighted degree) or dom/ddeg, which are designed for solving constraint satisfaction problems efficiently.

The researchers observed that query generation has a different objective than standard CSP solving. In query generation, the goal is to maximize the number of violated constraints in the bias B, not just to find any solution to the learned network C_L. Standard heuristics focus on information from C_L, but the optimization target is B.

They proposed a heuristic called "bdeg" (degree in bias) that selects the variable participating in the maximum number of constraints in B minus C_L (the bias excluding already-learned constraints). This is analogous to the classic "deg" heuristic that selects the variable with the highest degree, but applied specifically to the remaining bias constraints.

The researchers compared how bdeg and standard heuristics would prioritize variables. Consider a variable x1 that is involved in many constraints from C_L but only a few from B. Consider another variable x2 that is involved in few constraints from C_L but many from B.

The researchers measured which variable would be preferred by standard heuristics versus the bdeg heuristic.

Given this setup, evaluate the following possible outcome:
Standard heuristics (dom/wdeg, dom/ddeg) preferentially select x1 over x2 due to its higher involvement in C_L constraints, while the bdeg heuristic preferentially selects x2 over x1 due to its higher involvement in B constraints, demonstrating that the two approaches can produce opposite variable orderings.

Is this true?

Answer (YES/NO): YES